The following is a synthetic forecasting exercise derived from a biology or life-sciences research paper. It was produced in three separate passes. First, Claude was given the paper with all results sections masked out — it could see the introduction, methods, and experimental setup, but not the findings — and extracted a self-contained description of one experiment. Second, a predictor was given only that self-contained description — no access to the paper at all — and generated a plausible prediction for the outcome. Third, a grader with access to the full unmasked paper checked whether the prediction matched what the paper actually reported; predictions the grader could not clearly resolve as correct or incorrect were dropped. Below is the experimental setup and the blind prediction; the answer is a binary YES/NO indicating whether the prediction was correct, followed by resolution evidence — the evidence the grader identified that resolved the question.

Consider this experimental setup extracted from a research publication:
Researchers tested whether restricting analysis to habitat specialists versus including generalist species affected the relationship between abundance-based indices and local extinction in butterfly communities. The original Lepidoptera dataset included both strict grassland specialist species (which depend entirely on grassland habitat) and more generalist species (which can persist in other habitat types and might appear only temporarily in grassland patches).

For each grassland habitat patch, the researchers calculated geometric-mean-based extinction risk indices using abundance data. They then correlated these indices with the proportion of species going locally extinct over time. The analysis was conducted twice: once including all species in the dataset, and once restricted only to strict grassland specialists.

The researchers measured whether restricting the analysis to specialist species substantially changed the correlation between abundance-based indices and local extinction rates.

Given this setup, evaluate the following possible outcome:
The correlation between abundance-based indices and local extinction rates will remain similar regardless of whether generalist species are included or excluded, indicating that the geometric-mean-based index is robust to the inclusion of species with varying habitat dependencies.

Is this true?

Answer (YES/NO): YES